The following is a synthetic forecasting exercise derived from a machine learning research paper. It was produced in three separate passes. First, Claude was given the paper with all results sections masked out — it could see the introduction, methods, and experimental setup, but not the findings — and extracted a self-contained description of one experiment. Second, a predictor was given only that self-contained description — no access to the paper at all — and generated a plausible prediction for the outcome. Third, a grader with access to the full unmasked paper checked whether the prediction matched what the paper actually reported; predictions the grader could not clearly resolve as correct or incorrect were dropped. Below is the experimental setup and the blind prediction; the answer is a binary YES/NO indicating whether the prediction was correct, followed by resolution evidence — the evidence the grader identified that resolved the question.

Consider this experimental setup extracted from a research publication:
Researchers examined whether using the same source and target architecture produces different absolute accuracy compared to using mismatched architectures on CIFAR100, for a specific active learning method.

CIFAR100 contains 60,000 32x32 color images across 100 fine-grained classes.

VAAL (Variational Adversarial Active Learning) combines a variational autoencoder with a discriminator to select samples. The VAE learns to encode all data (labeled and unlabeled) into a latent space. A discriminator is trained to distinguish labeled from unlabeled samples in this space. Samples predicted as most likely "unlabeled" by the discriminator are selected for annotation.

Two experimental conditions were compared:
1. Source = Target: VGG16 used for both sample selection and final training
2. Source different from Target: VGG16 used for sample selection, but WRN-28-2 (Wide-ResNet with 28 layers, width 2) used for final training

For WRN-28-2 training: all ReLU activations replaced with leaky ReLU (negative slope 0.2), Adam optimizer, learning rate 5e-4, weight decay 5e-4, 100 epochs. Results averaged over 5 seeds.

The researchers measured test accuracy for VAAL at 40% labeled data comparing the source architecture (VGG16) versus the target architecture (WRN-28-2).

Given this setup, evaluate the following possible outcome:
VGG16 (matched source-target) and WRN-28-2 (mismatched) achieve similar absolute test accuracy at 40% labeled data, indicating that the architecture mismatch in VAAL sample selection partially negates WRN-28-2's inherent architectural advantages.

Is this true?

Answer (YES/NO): NO